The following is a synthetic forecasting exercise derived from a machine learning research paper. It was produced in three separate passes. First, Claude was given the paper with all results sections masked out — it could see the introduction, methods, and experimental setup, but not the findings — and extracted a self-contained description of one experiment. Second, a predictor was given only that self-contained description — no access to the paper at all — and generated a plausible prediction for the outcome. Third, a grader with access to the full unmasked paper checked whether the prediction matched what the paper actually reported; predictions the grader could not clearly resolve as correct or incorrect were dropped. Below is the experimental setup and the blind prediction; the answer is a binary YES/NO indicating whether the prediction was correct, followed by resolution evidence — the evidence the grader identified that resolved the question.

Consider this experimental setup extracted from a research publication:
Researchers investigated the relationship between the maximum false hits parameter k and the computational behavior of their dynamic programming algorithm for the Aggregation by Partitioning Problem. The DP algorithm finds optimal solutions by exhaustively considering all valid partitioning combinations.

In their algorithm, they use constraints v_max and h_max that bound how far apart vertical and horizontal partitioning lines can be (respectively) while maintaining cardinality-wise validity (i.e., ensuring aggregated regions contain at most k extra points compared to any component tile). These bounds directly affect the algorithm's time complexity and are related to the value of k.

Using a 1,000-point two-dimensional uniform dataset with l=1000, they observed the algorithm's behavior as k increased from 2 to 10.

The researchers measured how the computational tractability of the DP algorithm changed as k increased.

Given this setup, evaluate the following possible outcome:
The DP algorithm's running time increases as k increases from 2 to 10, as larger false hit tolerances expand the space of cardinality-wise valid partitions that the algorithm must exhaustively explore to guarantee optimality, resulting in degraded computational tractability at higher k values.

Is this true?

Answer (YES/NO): YES